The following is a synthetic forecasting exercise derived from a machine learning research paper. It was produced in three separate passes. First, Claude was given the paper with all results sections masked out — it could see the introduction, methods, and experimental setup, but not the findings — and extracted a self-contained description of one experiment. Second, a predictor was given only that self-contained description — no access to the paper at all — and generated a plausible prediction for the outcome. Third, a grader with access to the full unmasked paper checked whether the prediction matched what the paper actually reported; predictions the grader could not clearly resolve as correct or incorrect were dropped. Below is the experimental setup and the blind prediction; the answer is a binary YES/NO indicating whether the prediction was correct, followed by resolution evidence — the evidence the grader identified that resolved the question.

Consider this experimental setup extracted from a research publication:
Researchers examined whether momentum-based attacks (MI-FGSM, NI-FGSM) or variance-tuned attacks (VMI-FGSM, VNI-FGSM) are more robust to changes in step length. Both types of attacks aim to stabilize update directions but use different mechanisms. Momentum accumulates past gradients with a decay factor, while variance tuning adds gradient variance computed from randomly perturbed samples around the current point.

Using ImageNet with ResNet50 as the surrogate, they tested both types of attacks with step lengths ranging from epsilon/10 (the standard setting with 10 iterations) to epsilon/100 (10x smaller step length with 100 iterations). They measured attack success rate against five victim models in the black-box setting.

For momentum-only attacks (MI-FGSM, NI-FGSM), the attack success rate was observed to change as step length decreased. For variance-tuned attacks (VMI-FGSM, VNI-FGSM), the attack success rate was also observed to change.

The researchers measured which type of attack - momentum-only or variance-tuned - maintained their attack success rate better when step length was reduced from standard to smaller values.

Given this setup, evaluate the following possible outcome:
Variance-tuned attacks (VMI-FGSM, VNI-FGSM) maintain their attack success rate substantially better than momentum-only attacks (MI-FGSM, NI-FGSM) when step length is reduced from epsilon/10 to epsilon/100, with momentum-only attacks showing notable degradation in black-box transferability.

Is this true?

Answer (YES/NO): YES